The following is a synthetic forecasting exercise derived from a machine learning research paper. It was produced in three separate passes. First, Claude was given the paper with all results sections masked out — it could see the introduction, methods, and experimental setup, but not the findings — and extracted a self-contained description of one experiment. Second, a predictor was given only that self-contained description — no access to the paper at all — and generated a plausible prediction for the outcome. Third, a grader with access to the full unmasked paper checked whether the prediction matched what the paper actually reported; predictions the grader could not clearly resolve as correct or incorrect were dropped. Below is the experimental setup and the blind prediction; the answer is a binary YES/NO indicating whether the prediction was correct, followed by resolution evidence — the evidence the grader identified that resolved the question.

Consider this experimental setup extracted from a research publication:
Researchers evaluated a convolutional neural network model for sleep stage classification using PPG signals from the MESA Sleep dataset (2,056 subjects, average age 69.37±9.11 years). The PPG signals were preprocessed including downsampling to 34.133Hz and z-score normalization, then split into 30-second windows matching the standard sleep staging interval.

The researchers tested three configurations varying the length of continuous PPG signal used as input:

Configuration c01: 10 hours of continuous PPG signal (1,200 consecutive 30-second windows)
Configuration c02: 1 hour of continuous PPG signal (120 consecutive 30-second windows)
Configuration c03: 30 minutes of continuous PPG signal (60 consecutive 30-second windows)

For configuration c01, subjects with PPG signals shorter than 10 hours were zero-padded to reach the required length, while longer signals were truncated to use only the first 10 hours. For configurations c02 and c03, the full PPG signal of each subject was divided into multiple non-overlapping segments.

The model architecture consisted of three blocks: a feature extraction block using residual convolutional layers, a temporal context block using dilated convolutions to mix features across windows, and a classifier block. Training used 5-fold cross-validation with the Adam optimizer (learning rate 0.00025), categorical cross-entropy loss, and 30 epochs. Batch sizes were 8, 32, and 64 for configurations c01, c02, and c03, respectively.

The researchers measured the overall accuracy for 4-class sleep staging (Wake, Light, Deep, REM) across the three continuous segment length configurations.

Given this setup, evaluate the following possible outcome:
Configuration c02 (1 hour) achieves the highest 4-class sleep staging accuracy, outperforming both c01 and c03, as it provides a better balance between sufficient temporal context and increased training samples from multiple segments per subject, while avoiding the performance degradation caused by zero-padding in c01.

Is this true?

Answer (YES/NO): NO